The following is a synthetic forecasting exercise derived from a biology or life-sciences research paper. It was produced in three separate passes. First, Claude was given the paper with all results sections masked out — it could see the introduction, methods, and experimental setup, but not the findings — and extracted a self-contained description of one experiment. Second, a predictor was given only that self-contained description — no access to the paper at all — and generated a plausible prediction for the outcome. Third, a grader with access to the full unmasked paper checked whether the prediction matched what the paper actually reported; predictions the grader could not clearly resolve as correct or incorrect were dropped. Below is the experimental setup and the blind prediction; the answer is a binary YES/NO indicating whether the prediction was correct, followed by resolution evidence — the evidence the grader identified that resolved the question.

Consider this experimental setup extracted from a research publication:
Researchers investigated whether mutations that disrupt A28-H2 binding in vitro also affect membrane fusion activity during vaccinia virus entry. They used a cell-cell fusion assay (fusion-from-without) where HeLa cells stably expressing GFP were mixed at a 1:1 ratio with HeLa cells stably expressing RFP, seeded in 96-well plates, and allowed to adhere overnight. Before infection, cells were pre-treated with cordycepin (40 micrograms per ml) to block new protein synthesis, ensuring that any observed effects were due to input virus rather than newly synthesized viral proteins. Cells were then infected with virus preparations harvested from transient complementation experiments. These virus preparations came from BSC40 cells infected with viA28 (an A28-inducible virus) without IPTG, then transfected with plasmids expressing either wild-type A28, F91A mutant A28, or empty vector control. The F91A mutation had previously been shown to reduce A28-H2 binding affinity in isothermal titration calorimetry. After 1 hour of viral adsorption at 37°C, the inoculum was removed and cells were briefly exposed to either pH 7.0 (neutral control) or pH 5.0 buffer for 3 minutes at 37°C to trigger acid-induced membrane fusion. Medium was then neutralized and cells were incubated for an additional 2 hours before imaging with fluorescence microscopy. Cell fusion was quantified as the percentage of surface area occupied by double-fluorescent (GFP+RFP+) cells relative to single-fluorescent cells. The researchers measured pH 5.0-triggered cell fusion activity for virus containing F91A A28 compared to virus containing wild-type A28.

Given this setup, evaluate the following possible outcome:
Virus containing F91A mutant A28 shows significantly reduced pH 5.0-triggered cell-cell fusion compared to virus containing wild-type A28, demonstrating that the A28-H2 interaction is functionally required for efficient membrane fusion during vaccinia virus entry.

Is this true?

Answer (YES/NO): NO